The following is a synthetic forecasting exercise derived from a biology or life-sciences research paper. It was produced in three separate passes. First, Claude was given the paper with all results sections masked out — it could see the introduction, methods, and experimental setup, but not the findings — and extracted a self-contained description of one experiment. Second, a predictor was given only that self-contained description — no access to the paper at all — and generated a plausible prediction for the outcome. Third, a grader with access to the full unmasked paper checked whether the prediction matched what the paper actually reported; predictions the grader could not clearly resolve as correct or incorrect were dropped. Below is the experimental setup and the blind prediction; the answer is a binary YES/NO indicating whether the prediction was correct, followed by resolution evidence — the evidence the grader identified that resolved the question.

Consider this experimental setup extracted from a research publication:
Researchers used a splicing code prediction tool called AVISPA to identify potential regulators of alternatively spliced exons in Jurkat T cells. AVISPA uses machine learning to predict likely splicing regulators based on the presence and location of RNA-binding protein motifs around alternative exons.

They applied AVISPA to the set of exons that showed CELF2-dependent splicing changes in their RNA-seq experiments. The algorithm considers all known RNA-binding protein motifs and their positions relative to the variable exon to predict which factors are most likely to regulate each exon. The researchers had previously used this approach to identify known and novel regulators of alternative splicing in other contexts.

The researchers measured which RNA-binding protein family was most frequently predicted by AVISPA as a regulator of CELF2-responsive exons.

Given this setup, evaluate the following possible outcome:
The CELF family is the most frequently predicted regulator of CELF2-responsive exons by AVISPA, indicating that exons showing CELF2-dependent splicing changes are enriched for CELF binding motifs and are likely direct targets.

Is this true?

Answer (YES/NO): NO